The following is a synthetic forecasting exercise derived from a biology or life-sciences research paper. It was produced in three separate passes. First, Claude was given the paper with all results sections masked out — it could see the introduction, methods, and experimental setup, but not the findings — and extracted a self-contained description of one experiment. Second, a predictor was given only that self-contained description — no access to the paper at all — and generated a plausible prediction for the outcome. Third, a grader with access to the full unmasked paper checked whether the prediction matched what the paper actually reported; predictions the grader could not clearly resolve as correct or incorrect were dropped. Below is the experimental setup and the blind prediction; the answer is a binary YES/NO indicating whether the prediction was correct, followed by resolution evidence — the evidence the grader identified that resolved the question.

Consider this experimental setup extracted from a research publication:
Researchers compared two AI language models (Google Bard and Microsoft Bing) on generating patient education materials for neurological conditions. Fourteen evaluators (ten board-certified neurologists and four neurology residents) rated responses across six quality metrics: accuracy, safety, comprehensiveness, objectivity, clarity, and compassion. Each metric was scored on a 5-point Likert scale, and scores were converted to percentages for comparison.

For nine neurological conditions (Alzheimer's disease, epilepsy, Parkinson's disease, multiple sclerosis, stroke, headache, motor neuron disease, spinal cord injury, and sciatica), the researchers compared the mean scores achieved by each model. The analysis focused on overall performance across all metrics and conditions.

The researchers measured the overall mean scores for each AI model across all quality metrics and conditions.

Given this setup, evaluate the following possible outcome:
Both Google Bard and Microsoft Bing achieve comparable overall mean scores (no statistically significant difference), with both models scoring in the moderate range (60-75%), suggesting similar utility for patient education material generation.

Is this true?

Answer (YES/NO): NO